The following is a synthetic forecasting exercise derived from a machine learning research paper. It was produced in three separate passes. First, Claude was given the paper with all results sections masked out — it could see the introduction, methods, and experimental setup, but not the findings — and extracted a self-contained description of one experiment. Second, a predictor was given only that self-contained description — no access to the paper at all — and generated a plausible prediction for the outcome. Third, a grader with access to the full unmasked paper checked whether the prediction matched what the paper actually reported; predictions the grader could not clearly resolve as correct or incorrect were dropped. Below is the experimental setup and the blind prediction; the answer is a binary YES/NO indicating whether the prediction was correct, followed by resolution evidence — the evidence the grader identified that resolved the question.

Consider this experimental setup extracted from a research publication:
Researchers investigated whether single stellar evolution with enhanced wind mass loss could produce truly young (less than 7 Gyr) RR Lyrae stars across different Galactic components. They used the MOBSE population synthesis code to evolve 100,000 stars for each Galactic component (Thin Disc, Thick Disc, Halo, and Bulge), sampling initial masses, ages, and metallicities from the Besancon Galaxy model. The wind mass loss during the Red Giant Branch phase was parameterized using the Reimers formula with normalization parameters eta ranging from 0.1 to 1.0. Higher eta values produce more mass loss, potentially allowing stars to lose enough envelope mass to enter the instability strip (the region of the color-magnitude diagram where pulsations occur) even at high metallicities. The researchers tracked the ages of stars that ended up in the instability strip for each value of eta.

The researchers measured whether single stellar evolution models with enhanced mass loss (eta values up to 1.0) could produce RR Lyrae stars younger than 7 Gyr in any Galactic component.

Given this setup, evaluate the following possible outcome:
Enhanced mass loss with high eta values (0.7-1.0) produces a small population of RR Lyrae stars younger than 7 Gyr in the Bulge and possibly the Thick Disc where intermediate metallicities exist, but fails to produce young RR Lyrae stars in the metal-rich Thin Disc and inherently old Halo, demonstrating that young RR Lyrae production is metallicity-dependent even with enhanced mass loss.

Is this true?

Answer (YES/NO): NO